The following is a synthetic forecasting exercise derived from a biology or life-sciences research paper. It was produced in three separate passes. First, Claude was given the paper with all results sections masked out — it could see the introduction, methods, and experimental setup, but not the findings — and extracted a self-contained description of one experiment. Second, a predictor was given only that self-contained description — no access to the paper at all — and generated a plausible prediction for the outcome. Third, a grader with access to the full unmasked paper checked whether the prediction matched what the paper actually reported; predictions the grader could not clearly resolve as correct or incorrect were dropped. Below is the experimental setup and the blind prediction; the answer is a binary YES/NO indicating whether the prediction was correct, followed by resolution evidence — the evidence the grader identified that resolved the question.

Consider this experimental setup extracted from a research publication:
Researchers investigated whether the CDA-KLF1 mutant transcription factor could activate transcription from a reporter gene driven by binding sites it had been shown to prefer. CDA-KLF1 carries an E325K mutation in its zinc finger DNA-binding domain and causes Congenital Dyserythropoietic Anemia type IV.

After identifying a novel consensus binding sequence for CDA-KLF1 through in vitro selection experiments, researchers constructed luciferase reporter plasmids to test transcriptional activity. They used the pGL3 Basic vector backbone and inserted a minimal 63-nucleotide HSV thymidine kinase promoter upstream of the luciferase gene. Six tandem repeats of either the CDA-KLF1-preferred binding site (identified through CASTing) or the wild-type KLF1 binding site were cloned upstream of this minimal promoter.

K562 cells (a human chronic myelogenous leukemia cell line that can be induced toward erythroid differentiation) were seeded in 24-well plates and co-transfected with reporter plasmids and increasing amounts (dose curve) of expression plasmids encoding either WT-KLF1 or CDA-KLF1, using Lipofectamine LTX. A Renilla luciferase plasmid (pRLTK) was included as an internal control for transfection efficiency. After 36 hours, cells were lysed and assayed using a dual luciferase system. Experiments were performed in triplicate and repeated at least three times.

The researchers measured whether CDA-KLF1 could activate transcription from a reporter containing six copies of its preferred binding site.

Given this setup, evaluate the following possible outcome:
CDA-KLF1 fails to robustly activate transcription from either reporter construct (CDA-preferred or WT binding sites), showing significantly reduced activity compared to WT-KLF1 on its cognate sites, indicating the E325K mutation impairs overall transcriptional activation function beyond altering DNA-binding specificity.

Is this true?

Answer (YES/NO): NO